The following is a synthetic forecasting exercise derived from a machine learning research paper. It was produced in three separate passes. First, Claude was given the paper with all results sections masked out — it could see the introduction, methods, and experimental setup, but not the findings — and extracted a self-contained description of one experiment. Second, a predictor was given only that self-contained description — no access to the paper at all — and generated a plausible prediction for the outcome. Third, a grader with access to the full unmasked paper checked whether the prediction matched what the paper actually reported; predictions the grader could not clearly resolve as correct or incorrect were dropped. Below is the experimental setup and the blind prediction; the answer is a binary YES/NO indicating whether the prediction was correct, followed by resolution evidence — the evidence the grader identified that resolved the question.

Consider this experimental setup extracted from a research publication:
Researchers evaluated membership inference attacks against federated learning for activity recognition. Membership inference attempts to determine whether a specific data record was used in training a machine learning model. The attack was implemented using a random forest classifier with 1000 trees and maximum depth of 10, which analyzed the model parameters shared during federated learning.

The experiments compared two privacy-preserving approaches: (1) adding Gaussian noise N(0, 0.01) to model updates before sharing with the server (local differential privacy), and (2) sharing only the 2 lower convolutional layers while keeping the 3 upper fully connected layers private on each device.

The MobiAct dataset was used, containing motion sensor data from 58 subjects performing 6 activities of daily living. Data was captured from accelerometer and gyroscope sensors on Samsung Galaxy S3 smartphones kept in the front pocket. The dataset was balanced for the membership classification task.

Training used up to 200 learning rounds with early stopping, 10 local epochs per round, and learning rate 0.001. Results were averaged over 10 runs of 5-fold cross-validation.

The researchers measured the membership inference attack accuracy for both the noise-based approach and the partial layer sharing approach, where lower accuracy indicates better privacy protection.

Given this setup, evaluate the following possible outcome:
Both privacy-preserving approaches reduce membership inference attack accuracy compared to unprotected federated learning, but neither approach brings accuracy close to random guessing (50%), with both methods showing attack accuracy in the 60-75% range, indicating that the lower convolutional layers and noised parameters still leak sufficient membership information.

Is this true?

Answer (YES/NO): NO